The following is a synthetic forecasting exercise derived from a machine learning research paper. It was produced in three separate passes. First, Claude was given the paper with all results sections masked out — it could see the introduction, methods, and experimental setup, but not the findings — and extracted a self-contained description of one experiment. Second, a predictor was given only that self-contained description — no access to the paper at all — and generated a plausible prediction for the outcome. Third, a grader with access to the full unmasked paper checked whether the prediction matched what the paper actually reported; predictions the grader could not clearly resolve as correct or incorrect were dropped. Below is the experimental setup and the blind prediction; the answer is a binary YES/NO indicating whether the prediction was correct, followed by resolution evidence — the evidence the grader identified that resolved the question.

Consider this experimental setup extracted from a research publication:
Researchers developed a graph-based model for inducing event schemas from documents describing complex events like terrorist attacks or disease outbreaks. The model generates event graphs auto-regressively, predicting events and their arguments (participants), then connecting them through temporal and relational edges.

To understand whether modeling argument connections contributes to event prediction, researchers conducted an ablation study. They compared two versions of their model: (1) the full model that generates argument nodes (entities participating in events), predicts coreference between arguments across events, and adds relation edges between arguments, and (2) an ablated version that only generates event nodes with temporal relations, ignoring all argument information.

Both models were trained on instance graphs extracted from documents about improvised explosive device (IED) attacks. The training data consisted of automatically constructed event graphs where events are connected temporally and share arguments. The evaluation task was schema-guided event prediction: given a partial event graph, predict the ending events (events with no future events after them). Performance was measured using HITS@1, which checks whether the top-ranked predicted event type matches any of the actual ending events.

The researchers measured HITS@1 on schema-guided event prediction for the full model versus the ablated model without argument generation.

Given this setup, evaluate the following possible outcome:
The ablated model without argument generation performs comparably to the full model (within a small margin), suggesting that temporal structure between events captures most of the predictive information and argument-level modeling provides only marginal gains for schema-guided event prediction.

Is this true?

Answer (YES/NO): NO